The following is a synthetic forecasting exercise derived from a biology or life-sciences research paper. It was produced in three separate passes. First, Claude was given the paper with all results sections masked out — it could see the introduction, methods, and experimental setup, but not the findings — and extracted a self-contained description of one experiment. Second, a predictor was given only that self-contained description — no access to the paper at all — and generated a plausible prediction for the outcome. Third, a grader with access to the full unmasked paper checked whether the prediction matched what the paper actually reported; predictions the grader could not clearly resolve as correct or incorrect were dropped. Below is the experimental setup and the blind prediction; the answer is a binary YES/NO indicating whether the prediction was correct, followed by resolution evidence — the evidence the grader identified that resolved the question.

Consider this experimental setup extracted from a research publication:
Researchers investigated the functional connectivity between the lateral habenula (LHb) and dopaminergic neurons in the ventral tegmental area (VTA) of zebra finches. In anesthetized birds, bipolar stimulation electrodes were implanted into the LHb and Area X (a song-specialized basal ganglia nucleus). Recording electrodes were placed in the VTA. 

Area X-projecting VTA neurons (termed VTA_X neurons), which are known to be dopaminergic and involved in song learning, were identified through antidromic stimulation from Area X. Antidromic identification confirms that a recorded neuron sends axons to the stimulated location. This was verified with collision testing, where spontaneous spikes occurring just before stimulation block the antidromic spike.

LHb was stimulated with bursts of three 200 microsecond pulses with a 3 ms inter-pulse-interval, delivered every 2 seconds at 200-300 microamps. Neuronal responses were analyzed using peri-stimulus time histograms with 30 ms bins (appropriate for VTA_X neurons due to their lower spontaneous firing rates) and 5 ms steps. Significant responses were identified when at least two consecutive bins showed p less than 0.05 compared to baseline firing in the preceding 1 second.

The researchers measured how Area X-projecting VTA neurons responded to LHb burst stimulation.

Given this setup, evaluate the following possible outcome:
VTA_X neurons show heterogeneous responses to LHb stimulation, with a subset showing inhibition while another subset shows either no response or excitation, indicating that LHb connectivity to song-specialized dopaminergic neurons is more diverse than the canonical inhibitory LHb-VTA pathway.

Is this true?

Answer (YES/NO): NO